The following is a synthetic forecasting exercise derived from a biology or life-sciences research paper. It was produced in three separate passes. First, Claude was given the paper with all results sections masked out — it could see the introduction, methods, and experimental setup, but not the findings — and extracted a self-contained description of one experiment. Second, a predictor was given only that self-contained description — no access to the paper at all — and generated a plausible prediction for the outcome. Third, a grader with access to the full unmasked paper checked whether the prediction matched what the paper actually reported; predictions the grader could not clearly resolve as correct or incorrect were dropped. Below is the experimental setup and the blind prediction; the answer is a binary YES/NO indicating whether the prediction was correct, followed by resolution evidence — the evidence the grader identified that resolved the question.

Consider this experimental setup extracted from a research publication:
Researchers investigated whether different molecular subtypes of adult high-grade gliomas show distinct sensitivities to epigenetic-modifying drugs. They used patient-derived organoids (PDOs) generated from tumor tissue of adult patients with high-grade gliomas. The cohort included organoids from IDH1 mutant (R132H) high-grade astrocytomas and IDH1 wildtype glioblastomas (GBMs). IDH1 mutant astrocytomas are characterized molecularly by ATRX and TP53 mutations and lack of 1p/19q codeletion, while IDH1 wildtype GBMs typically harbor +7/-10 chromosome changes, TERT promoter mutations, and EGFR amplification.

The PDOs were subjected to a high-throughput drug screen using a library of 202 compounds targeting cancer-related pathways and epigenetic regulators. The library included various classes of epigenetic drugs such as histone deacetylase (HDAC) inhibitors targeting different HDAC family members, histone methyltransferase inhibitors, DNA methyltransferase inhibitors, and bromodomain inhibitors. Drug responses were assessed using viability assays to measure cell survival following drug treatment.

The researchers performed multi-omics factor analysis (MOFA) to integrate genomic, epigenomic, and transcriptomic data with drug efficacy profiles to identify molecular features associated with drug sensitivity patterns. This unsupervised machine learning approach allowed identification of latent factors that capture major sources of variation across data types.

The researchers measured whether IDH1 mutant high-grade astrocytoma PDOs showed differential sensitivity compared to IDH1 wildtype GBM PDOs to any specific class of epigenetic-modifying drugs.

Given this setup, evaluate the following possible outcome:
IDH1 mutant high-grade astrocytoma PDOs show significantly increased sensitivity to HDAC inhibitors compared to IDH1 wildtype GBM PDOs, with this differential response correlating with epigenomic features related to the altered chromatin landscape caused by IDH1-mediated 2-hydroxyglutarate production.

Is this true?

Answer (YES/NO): YES